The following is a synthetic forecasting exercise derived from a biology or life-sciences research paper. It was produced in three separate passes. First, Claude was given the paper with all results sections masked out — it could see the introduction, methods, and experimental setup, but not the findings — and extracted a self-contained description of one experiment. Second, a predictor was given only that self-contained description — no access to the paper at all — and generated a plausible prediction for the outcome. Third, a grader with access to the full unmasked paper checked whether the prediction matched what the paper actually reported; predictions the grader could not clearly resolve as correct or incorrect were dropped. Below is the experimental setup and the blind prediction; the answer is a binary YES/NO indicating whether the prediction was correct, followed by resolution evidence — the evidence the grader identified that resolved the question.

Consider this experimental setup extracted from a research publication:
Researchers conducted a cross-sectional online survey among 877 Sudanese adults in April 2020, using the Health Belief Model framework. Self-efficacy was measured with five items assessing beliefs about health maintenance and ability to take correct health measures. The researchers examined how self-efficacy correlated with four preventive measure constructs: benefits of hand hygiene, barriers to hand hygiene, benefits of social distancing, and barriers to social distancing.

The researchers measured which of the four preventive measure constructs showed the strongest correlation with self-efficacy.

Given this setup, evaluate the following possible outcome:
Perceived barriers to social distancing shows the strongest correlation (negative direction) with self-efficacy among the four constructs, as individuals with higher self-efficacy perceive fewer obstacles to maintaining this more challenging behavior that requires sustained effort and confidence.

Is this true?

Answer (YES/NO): NO